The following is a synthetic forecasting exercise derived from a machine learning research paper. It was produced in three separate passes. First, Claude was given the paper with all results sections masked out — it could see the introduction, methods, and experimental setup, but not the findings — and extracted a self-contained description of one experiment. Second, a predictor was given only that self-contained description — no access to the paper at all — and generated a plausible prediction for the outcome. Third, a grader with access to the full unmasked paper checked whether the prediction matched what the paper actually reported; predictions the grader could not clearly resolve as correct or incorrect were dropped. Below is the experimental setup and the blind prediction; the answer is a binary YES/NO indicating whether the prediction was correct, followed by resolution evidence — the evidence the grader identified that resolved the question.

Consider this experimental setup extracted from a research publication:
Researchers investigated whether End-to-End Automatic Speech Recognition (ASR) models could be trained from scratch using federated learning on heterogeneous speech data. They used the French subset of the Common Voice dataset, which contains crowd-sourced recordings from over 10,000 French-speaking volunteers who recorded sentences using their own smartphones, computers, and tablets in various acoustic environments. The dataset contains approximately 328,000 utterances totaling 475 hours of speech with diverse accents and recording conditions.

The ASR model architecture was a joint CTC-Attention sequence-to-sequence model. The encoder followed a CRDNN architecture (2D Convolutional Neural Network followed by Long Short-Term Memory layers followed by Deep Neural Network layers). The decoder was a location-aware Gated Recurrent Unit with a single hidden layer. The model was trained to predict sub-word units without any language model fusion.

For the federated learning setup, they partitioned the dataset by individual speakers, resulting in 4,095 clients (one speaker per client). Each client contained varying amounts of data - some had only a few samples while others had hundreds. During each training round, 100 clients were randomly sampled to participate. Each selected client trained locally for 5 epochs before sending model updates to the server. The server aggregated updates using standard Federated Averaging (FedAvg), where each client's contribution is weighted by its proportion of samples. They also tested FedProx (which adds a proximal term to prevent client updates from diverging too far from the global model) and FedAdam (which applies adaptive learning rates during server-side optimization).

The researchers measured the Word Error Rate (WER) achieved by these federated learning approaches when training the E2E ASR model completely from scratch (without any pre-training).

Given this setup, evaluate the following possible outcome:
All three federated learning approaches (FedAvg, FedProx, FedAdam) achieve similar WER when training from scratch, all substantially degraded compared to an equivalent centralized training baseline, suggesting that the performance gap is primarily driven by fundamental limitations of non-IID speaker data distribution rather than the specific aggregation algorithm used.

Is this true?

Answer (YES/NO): NO